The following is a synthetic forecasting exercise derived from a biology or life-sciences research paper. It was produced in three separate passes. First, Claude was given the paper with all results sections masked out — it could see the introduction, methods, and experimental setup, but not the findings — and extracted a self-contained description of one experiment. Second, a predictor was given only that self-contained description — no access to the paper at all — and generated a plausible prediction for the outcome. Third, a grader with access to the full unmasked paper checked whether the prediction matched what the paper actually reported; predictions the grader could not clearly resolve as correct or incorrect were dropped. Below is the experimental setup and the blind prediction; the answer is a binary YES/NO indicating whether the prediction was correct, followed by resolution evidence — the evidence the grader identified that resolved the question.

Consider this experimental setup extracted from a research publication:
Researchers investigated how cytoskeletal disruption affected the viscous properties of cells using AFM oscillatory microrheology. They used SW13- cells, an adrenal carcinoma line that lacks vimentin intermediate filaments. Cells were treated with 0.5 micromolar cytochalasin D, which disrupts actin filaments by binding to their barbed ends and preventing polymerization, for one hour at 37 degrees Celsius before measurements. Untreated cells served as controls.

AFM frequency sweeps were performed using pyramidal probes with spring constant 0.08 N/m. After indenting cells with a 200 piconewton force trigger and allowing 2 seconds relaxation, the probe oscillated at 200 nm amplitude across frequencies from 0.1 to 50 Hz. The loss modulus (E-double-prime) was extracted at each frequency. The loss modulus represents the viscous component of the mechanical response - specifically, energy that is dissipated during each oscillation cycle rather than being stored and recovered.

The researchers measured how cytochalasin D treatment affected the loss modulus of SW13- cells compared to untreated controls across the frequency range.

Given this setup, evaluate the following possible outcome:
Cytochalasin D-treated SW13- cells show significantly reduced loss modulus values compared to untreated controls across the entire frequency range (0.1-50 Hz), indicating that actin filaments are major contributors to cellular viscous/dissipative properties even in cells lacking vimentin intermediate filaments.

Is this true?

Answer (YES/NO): YES